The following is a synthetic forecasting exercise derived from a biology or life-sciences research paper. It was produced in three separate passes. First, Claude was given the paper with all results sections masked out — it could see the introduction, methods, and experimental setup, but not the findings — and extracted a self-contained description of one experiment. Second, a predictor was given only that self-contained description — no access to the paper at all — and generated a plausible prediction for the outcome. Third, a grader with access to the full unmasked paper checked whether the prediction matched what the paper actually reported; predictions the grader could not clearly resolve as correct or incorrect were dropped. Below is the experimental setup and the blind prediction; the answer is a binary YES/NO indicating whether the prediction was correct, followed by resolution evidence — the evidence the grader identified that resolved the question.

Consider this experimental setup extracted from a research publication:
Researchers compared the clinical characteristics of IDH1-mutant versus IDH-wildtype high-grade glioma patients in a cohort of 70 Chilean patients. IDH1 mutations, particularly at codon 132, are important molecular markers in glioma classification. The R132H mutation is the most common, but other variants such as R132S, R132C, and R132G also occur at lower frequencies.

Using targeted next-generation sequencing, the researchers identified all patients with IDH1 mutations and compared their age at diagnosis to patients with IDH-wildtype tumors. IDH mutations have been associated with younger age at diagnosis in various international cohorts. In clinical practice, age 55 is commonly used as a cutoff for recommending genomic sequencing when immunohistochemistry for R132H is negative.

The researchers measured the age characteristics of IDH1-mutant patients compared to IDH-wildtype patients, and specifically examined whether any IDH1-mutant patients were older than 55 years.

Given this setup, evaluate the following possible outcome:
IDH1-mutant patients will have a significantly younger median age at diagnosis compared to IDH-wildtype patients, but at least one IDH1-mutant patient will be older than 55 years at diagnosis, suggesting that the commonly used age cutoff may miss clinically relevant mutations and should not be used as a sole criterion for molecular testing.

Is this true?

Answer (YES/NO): YES